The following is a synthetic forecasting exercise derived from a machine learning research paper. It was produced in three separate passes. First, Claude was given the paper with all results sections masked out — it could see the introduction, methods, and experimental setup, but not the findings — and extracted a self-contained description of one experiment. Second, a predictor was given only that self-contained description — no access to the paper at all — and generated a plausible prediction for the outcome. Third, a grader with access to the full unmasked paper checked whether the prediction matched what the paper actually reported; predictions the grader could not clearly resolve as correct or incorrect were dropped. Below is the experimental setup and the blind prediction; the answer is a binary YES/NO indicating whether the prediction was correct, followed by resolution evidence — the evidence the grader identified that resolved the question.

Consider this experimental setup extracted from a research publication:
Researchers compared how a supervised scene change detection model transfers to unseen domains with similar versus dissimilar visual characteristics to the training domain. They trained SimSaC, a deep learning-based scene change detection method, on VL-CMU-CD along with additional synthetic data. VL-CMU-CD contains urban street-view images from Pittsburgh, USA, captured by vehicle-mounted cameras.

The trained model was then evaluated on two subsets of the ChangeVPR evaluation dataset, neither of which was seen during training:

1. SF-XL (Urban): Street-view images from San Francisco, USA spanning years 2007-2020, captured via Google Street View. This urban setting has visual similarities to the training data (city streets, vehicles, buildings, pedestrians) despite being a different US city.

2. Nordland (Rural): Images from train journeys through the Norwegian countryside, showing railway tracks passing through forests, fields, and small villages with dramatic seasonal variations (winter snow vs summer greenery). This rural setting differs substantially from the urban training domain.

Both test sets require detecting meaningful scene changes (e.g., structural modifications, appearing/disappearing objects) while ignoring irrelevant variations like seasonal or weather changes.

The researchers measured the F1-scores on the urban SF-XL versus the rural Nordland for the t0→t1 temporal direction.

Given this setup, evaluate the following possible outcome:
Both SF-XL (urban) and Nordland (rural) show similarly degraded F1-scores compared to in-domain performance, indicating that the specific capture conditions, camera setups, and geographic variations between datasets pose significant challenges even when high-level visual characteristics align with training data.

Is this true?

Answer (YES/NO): NO